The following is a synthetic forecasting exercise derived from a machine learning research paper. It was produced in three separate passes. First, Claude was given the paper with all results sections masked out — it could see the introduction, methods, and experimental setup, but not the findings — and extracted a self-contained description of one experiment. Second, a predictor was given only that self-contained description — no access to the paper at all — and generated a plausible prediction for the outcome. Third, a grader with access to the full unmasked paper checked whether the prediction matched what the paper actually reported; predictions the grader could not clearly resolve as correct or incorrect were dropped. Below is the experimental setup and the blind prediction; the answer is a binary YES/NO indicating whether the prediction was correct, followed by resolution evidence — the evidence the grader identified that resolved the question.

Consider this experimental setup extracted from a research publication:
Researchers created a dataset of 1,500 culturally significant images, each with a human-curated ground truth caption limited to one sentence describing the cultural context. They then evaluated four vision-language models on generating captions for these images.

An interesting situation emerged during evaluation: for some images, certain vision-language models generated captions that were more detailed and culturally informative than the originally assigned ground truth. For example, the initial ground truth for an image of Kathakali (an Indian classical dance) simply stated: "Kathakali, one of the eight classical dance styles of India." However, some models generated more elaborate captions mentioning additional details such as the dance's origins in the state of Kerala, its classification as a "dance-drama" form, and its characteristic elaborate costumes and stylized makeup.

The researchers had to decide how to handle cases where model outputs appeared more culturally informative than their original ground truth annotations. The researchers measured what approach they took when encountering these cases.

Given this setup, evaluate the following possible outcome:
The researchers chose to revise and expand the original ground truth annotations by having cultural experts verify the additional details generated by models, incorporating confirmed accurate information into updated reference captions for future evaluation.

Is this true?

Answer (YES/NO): NO